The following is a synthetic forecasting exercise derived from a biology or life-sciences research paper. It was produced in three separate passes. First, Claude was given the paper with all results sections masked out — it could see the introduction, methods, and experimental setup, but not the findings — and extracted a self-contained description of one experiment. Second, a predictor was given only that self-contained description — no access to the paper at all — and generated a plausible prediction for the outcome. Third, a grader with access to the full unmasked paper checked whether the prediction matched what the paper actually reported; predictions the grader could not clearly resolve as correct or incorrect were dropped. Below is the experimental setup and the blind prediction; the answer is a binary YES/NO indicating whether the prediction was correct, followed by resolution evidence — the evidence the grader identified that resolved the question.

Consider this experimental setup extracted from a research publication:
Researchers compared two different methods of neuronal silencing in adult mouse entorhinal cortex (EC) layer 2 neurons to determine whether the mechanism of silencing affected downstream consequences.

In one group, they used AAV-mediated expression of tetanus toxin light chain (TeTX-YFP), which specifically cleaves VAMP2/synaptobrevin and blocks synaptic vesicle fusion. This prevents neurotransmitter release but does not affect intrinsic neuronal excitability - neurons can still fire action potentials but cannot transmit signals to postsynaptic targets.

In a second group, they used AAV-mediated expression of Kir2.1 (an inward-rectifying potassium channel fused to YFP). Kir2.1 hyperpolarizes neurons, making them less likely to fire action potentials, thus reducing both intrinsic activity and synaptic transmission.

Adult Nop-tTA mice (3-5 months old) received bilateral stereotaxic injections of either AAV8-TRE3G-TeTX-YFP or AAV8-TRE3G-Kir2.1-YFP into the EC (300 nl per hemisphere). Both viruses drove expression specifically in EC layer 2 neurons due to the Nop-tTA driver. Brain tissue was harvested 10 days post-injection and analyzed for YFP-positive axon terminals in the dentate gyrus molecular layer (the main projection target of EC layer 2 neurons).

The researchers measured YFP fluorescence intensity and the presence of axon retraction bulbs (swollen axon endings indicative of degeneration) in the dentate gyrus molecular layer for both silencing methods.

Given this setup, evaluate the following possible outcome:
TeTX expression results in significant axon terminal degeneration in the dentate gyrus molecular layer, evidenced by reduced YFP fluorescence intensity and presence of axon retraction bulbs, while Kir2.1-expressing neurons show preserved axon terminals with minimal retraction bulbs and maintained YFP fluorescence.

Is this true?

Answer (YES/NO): NO